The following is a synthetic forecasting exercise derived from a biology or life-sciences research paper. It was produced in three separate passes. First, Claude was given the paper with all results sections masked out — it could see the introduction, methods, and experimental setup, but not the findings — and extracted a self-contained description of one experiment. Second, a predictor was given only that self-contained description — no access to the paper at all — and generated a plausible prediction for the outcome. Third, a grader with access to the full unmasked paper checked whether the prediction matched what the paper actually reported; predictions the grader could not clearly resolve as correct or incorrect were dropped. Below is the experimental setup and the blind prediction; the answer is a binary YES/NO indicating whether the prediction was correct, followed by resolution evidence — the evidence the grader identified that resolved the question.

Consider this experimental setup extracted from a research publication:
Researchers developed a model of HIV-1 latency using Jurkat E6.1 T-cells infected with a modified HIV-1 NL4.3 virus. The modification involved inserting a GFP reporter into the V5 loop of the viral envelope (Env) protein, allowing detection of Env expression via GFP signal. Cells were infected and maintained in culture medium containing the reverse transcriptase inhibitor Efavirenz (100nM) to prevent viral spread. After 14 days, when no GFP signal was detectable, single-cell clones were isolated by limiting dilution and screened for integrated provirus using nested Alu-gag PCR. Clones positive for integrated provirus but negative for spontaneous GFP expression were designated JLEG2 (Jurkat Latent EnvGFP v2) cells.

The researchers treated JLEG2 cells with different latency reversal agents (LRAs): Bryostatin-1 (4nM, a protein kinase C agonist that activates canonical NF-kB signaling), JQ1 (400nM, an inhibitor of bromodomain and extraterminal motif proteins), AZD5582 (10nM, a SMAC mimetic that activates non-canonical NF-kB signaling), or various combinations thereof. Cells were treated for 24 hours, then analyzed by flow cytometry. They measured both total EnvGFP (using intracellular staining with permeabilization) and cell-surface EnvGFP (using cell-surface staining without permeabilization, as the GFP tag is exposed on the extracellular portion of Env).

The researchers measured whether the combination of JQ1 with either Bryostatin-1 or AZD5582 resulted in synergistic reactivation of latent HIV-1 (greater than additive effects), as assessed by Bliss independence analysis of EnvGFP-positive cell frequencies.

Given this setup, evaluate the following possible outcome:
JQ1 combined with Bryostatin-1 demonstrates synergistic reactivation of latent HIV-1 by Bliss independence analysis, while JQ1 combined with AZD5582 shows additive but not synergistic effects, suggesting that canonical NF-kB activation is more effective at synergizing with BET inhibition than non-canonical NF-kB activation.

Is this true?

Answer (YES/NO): NO